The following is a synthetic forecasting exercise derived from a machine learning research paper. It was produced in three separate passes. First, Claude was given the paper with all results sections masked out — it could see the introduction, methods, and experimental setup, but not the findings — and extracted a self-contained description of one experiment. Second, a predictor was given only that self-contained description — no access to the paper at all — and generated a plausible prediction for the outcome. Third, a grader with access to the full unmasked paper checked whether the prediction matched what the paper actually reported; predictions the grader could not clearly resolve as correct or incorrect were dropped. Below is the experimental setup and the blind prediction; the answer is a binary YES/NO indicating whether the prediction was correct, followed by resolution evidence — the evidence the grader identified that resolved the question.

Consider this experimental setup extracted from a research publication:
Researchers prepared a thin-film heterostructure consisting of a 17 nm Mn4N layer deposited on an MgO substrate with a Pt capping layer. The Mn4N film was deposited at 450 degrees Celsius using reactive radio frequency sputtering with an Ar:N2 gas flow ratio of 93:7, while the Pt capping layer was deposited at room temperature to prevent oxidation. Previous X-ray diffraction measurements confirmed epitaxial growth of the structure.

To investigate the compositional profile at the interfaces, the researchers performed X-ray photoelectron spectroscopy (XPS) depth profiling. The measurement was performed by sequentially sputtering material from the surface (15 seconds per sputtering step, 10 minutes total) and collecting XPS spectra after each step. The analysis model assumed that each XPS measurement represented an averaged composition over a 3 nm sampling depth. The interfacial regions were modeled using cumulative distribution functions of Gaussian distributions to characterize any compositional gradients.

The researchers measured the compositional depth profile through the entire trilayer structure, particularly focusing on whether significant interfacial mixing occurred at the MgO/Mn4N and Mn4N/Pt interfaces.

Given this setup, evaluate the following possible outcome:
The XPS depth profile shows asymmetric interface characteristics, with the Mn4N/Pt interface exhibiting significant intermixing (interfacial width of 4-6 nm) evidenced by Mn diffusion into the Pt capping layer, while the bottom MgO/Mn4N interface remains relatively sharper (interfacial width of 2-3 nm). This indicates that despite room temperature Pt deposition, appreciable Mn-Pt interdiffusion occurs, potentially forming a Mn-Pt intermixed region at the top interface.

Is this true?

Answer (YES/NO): NO